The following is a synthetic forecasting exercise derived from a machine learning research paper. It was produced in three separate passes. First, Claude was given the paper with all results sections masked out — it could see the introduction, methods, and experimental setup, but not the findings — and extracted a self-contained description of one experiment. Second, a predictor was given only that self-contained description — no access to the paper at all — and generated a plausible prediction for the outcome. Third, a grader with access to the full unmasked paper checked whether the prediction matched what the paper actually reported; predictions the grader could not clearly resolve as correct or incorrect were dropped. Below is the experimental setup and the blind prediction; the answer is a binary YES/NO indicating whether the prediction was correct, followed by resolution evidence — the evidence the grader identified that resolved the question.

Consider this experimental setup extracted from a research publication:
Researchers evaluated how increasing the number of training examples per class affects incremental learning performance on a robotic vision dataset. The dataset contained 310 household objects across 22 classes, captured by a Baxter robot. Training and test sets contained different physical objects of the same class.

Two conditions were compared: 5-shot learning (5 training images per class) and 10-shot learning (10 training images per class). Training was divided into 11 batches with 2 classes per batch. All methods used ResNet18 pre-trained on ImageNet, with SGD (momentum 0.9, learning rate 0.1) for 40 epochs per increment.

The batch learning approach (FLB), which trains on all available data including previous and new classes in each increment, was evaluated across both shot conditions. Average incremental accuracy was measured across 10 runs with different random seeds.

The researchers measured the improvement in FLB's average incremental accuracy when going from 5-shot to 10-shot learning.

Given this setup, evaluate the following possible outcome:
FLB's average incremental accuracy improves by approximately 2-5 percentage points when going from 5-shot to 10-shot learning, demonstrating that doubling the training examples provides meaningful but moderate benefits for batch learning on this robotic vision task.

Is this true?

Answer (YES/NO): NO